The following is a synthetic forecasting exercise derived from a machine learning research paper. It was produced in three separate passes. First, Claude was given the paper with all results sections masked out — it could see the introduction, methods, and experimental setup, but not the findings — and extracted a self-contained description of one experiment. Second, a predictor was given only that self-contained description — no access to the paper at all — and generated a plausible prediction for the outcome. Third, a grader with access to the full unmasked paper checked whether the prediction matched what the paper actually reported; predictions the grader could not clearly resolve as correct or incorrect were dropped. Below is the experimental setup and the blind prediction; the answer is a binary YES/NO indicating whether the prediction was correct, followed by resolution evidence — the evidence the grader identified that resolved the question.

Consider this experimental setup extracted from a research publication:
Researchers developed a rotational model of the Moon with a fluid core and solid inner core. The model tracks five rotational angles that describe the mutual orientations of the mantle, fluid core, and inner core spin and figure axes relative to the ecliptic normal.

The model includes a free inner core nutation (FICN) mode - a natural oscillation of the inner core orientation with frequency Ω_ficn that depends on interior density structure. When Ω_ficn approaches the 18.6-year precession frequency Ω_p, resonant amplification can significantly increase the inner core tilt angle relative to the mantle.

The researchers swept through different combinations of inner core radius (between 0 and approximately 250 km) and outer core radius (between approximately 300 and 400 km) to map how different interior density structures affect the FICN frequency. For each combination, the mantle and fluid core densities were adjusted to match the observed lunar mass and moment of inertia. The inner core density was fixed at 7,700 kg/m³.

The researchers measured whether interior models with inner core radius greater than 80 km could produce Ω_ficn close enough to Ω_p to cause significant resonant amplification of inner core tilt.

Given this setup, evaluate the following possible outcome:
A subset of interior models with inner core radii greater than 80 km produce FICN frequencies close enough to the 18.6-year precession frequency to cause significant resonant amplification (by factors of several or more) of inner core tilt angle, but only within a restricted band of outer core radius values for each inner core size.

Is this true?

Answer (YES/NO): YES